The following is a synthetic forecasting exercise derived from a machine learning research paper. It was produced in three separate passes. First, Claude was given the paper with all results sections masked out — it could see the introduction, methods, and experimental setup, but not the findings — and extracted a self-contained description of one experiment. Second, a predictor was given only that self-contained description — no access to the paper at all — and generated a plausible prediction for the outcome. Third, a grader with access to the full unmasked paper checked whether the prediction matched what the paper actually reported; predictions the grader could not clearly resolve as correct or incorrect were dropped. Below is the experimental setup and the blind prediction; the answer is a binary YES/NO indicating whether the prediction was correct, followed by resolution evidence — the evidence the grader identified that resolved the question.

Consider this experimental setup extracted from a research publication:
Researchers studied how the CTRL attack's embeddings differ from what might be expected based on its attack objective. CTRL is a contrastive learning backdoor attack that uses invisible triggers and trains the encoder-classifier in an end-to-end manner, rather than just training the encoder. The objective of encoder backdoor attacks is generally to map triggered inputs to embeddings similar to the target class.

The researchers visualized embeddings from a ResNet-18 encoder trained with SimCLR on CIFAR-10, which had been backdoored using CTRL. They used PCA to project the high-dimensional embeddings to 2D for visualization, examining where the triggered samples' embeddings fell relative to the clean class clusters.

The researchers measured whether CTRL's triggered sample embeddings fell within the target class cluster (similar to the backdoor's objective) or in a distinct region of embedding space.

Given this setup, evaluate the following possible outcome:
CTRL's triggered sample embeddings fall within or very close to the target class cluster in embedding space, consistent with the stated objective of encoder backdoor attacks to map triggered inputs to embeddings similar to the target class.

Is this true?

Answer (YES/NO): NO